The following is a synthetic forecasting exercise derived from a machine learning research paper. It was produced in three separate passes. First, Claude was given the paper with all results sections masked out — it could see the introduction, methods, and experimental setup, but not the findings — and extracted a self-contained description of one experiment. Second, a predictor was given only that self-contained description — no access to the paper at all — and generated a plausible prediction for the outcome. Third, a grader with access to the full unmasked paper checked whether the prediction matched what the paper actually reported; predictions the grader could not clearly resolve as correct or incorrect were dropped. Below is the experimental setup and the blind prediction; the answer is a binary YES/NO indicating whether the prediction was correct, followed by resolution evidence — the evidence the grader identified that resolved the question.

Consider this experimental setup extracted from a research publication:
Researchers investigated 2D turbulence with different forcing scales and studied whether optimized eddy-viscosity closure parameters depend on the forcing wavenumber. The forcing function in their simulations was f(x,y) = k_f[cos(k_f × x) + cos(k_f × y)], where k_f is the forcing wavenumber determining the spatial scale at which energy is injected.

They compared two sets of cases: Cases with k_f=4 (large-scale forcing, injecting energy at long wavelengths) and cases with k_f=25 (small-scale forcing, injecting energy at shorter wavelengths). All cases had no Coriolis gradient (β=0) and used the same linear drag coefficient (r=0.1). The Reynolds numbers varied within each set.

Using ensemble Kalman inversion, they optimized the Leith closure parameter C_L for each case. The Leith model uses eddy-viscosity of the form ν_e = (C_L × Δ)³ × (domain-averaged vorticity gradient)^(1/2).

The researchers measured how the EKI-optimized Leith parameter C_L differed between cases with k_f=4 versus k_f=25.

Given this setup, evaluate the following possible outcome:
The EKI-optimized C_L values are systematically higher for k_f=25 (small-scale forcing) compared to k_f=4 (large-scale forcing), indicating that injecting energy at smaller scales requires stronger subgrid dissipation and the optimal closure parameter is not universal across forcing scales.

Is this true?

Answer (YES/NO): NO